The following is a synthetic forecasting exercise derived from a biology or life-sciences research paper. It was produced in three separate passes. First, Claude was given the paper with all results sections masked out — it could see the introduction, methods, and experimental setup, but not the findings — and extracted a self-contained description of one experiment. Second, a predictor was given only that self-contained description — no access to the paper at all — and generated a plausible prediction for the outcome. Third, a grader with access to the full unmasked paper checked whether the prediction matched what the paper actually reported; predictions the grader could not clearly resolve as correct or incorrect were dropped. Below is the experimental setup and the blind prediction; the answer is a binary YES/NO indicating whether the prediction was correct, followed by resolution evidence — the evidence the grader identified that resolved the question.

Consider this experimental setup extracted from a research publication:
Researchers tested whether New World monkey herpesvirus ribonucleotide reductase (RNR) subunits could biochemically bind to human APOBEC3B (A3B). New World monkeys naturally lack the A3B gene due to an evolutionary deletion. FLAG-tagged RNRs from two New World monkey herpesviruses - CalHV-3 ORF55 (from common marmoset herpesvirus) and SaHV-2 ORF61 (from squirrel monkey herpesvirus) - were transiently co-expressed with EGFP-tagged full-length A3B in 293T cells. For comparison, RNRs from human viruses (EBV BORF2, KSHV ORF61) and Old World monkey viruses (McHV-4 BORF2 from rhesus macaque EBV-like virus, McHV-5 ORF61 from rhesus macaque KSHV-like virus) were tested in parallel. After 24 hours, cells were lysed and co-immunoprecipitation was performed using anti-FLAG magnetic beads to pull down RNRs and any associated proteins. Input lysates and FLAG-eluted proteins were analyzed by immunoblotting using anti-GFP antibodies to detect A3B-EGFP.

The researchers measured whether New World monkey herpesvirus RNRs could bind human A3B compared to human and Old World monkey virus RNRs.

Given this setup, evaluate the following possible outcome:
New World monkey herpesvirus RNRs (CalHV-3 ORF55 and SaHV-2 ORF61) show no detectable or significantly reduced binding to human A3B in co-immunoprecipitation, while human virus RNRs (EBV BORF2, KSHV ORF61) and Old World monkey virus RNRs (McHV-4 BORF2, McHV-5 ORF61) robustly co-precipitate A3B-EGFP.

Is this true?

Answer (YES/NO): YES